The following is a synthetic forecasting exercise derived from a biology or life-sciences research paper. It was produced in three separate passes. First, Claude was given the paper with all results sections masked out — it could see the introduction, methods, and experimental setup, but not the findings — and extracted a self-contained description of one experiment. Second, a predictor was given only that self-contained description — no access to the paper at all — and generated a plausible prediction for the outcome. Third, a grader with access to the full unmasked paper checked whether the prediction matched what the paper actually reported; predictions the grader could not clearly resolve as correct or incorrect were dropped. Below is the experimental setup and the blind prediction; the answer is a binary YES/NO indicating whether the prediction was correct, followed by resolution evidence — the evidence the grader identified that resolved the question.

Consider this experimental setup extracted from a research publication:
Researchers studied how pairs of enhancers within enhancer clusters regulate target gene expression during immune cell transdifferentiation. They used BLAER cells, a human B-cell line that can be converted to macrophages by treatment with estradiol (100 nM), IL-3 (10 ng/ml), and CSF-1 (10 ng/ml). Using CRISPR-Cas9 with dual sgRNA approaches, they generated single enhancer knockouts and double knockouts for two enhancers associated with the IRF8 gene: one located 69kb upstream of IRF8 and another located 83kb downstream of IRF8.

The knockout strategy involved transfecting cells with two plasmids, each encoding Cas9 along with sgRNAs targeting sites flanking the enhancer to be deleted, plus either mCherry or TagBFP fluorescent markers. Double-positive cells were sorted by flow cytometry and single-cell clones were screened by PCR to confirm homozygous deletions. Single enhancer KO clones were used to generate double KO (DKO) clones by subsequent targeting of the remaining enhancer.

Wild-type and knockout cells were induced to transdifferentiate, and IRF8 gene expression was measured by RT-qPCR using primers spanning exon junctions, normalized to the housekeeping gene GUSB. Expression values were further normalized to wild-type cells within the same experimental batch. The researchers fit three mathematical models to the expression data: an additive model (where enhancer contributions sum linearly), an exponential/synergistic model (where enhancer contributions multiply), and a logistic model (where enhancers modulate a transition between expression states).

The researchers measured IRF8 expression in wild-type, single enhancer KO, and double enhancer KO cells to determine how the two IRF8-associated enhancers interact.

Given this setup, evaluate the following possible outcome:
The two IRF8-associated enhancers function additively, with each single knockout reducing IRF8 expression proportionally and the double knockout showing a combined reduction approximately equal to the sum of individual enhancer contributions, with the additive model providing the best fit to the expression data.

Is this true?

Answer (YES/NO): NO